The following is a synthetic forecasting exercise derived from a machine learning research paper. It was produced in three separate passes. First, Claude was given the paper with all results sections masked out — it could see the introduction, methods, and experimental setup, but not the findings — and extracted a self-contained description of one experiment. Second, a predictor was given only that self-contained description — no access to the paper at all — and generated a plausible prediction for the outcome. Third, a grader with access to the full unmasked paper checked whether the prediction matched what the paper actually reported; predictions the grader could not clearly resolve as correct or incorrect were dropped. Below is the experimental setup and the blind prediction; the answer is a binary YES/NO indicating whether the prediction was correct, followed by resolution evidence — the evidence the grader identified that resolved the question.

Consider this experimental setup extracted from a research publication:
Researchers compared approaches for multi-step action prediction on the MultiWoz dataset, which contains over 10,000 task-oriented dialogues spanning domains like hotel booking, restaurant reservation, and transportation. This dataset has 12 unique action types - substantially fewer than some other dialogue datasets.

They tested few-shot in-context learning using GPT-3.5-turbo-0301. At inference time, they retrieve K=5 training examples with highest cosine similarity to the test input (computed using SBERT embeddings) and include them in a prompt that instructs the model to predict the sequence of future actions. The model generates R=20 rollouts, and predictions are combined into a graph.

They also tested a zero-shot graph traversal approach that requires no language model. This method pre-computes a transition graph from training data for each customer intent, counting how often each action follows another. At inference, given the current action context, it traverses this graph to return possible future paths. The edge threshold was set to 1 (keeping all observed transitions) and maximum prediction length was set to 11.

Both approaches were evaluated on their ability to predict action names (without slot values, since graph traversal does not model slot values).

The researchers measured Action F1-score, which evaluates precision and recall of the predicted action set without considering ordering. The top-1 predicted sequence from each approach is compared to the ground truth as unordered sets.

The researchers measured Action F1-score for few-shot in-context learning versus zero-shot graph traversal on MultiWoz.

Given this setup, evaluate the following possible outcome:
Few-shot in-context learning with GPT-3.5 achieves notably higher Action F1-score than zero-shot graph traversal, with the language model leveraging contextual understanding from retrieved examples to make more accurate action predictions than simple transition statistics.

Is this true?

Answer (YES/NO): NO